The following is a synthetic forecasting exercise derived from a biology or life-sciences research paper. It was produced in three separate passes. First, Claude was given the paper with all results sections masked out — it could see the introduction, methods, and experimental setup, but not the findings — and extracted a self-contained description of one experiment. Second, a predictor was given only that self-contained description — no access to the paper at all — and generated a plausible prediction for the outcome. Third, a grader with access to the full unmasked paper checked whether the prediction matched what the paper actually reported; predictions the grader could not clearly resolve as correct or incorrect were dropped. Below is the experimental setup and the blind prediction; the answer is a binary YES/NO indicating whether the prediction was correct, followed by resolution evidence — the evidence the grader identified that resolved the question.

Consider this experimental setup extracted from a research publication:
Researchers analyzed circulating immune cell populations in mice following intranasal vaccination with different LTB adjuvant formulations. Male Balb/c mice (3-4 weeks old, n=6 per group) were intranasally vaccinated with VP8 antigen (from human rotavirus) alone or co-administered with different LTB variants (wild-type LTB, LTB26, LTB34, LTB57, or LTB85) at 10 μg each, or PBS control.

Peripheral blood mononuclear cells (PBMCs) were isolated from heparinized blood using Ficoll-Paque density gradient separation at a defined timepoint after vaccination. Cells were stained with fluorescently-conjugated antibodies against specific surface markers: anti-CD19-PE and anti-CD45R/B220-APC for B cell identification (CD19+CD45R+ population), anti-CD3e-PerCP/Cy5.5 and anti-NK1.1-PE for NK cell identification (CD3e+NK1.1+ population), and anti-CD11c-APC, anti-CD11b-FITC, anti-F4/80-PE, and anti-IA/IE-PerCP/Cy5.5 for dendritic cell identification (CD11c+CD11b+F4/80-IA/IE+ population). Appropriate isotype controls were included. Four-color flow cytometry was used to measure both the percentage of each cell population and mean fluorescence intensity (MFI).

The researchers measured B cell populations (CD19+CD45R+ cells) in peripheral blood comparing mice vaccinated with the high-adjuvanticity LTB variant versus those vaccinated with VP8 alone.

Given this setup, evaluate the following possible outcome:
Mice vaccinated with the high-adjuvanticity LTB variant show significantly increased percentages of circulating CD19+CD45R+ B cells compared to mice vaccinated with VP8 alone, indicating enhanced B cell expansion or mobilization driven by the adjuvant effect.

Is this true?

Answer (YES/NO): YES